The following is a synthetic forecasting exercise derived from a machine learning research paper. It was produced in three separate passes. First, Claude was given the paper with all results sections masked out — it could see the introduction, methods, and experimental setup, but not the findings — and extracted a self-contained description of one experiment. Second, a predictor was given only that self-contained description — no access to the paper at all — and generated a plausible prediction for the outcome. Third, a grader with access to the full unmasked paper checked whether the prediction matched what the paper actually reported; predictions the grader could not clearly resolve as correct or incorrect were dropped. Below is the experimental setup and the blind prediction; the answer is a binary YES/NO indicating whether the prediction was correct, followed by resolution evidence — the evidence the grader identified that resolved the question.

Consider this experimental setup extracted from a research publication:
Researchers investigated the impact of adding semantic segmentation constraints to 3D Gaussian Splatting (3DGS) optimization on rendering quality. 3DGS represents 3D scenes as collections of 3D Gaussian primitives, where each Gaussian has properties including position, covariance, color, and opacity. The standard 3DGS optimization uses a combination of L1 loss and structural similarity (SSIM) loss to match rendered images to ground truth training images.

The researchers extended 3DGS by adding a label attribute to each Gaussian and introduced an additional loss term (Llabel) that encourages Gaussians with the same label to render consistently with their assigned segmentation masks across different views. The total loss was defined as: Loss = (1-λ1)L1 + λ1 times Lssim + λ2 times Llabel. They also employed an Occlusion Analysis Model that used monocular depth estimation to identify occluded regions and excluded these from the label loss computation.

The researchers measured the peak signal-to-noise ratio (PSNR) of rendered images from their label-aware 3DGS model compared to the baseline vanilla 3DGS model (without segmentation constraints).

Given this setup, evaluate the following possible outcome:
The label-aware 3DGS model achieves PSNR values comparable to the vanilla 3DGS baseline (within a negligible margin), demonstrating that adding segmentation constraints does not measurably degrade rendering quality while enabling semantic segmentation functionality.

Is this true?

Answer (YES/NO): NO